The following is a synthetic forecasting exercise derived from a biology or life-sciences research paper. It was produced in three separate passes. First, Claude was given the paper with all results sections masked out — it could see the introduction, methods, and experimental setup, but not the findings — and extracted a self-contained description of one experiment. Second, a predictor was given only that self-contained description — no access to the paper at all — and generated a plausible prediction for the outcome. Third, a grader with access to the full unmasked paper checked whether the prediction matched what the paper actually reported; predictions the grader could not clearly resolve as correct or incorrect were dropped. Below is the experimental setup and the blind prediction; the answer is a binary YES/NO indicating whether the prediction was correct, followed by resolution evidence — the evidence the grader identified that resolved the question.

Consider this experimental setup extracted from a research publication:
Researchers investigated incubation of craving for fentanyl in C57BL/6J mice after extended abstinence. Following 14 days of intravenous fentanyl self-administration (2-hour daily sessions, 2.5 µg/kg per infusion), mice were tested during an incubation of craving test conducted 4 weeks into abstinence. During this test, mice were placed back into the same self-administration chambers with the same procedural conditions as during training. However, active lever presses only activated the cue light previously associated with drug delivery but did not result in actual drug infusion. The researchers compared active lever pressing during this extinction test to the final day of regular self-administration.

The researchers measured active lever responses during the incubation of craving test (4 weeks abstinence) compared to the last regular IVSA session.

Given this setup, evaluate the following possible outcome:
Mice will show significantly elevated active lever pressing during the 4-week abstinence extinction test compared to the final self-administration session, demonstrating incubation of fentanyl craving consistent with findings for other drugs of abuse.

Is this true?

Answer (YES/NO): YES